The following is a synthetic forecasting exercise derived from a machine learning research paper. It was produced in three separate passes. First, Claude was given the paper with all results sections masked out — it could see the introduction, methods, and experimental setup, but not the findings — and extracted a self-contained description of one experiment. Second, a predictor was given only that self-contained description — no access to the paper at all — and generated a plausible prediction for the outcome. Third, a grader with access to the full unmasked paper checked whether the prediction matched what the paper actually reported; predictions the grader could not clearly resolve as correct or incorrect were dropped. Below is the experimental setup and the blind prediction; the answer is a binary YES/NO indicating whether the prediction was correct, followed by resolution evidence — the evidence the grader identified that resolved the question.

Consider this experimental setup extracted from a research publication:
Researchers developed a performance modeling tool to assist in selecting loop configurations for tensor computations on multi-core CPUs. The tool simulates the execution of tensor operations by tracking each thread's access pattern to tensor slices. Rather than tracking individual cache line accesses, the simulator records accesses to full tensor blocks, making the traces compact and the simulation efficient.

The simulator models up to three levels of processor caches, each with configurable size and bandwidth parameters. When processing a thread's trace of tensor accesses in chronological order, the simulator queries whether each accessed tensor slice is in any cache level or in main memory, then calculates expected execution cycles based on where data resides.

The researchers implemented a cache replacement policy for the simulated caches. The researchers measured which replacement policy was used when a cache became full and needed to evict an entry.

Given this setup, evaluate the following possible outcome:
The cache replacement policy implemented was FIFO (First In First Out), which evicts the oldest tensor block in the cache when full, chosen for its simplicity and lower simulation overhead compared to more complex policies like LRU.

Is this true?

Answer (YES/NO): NO